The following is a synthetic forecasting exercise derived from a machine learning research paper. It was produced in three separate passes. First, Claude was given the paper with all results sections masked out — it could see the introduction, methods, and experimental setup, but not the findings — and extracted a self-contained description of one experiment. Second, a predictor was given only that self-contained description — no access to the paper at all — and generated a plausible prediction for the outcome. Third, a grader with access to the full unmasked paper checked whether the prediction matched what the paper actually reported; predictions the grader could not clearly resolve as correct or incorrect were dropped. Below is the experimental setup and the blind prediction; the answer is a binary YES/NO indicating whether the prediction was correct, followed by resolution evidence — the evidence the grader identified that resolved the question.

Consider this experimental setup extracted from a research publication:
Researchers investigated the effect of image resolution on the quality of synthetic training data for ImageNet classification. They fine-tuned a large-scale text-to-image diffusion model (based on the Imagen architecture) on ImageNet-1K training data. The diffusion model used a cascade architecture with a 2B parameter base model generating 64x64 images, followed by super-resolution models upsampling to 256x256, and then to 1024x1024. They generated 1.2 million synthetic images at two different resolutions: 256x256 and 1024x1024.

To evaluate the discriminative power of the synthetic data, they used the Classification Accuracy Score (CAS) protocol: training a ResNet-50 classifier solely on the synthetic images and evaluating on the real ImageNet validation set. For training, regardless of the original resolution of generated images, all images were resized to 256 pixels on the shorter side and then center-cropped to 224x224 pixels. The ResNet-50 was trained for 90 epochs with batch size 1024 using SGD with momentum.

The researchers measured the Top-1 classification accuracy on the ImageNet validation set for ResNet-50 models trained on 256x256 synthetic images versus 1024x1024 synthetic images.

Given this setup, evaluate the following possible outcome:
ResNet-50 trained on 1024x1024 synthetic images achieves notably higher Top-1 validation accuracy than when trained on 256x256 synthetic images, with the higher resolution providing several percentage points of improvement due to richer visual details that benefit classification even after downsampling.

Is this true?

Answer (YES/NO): YES